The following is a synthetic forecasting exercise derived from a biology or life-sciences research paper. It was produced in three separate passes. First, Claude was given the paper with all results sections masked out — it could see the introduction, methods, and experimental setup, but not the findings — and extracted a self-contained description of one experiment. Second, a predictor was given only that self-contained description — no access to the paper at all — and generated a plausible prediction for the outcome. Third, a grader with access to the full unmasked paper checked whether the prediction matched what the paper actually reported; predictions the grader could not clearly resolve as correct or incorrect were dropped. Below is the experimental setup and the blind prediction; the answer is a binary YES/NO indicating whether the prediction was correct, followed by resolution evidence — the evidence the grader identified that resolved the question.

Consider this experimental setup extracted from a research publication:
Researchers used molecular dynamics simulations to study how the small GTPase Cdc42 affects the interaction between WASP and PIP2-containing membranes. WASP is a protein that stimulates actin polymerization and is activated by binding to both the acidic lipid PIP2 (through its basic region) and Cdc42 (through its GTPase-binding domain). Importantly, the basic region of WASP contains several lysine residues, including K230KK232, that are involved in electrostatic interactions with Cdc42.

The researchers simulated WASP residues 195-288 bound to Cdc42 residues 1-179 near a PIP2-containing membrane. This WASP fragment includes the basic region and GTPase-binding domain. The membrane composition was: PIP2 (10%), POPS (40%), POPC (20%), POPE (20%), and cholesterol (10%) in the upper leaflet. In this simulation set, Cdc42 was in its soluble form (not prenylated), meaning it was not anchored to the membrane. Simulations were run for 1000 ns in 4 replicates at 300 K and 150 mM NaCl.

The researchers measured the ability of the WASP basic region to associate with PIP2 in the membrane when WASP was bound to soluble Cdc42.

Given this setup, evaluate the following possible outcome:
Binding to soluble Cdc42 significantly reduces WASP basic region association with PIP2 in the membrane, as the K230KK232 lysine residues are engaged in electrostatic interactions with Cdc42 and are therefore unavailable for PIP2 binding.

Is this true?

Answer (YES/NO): YES